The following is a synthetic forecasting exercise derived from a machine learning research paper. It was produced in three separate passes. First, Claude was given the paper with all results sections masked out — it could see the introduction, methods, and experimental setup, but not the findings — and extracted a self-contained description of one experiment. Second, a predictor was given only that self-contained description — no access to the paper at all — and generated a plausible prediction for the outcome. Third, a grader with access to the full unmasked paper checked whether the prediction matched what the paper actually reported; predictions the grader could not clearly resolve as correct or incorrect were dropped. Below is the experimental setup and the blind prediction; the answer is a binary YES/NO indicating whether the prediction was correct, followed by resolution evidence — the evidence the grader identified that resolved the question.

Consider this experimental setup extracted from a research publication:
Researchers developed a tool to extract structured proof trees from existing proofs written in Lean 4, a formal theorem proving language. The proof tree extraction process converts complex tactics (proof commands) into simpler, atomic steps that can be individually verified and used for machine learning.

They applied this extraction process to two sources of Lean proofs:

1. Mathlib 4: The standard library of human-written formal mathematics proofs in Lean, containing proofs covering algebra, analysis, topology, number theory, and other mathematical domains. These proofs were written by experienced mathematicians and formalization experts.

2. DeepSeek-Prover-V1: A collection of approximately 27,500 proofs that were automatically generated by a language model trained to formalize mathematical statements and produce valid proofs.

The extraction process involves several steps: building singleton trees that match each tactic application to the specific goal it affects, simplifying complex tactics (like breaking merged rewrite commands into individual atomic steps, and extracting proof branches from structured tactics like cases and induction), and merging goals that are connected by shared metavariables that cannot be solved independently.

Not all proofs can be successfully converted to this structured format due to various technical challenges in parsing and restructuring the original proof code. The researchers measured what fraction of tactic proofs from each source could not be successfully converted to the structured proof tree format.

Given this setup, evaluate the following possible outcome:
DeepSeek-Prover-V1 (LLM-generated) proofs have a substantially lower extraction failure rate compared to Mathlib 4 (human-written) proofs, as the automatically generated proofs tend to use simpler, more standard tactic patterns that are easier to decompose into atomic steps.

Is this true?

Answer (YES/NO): YES